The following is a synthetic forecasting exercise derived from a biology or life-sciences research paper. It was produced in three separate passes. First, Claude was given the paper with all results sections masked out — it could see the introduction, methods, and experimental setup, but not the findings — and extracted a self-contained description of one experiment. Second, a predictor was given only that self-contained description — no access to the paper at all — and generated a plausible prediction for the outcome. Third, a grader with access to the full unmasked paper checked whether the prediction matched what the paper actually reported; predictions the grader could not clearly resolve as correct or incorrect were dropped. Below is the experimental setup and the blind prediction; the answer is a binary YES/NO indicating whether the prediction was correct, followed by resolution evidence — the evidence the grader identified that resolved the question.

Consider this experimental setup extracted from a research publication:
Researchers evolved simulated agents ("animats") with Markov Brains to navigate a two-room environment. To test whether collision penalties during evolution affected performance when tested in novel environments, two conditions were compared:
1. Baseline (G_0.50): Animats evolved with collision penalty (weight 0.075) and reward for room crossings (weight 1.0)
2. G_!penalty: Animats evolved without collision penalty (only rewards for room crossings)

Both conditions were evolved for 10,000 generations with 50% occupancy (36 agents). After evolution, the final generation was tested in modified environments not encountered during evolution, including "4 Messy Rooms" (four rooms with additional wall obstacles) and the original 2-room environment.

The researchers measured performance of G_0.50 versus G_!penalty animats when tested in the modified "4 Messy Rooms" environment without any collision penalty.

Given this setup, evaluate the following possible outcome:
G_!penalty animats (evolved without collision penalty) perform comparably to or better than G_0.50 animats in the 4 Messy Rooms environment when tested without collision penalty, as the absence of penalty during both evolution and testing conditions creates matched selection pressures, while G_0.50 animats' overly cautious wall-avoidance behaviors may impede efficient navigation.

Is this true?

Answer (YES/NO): NO